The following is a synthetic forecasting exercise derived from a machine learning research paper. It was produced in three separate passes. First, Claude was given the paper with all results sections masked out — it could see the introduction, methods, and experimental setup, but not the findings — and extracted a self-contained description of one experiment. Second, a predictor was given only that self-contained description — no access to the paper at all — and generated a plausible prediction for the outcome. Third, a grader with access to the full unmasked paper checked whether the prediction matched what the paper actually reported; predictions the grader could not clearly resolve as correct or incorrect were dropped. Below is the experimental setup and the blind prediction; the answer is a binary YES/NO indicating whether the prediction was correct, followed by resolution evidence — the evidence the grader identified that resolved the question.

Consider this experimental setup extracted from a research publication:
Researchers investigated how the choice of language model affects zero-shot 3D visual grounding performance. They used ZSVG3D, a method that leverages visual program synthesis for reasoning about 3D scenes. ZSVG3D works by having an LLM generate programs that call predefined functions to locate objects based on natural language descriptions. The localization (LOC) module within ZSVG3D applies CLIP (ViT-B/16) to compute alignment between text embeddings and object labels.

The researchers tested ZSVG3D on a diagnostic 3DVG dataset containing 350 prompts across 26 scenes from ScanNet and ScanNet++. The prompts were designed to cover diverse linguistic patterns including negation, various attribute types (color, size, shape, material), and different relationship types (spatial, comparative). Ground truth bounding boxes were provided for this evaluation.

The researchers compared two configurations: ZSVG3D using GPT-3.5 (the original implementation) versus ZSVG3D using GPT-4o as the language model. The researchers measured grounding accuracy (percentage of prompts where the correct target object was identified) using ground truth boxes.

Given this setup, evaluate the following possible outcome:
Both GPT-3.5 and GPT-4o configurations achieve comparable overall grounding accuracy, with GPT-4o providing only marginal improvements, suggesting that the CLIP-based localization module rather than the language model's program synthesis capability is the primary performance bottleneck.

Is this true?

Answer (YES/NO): NO